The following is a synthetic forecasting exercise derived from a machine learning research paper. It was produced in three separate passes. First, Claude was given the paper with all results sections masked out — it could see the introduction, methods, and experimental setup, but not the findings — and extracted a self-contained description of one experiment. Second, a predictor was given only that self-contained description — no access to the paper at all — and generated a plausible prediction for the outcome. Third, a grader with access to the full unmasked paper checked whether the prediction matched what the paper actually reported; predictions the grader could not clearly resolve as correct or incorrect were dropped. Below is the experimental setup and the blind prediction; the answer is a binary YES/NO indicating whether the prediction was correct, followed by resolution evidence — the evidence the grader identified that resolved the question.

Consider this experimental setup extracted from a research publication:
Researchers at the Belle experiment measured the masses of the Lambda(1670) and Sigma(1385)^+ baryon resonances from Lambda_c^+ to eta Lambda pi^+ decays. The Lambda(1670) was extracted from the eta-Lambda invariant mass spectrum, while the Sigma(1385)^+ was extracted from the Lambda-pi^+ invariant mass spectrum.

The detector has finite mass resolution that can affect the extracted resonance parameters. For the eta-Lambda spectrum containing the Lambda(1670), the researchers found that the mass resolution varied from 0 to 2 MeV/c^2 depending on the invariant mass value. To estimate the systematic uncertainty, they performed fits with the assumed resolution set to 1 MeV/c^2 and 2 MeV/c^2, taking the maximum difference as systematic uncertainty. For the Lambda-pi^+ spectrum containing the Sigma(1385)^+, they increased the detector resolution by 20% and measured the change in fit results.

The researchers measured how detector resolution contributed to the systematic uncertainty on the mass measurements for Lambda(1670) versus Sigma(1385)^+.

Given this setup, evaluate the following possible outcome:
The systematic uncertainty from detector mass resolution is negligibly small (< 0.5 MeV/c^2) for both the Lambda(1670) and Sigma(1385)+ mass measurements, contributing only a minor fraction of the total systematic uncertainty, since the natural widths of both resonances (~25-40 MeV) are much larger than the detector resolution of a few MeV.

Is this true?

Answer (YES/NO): YES